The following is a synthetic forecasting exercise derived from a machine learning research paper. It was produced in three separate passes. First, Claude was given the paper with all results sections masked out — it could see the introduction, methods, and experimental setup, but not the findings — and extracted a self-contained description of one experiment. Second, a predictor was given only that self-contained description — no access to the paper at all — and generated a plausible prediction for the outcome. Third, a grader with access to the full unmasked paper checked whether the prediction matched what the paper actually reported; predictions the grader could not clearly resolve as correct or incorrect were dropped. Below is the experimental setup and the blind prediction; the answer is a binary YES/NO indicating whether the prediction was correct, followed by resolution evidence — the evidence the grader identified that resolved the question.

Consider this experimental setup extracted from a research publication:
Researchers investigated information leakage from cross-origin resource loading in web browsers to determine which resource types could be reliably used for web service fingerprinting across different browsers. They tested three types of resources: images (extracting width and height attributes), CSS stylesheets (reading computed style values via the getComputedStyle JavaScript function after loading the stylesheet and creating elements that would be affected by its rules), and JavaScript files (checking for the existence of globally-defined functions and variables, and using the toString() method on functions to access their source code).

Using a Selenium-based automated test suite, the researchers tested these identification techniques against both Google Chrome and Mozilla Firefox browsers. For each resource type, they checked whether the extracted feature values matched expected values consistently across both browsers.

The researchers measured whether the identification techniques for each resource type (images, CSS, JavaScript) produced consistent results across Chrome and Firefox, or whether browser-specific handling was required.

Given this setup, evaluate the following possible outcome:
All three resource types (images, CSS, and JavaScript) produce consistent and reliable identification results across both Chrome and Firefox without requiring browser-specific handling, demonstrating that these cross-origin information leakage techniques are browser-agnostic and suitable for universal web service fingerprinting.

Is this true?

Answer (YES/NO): NO